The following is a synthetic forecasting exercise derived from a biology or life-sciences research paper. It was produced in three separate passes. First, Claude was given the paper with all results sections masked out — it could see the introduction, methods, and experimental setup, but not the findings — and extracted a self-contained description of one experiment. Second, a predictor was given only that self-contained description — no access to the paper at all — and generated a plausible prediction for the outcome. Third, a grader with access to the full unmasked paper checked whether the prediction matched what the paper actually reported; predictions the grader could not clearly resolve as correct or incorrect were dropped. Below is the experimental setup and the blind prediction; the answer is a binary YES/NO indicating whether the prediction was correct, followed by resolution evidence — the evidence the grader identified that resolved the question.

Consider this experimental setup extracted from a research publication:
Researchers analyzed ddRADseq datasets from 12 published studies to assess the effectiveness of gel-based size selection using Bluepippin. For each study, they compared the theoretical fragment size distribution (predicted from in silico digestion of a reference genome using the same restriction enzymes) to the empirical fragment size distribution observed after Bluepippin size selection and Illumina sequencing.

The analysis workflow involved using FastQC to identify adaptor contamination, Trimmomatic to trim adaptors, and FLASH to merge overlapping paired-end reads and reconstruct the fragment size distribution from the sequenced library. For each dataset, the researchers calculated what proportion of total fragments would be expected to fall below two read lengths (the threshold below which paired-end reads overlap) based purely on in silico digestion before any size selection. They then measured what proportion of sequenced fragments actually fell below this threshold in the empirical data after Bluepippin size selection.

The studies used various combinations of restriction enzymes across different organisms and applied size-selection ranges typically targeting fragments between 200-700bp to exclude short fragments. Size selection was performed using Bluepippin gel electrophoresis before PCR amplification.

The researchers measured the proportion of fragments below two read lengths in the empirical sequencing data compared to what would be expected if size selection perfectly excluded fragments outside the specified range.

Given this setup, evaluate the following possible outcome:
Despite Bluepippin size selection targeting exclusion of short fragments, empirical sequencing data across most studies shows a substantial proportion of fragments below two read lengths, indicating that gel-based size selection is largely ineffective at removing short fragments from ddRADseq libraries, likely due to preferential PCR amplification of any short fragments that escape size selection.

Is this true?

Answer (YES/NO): NO